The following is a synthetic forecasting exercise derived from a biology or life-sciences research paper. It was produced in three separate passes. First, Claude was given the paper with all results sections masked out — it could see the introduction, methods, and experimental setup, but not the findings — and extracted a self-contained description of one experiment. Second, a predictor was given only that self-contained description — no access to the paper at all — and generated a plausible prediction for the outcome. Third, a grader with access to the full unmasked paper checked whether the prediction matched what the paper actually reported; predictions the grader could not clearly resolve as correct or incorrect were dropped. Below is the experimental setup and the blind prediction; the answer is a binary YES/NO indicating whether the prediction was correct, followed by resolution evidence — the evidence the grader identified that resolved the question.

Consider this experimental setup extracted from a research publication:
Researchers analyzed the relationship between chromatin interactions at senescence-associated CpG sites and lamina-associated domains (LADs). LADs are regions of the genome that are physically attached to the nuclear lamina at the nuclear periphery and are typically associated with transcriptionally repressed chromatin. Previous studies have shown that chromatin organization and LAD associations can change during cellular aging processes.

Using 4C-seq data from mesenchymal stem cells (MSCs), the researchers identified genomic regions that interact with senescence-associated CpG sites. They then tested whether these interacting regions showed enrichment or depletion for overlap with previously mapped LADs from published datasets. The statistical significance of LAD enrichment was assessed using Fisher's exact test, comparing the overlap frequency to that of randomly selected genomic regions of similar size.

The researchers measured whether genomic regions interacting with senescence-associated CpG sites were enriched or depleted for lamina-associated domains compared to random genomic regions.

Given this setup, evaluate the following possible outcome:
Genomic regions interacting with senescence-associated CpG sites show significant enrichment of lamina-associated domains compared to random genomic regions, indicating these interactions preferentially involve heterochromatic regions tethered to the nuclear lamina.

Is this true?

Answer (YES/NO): NO